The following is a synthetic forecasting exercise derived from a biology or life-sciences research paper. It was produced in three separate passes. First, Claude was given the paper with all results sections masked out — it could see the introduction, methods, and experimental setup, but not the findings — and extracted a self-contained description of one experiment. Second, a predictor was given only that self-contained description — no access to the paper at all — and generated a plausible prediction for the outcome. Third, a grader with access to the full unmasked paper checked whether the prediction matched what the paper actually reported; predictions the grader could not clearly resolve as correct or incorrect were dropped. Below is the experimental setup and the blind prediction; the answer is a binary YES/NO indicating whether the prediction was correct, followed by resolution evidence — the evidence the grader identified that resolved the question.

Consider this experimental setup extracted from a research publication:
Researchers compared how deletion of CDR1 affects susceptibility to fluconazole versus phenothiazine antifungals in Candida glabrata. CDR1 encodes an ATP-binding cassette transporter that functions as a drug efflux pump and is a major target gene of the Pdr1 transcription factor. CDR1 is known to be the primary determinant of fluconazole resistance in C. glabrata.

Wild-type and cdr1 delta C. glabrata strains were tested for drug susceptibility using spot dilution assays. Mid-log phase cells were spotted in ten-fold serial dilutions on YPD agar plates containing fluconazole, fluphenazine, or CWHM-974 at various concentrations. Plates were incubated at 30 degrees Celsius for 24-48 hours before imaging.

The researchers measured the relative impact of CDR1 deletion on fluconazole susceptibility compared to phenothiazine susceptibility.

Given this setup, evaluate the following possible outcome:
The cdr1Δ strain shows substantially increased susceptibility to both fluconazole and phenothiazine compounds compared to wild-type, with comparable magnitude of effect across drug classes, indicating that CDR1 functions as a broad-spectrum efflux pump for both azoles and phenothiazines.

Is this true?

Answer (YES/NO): NO